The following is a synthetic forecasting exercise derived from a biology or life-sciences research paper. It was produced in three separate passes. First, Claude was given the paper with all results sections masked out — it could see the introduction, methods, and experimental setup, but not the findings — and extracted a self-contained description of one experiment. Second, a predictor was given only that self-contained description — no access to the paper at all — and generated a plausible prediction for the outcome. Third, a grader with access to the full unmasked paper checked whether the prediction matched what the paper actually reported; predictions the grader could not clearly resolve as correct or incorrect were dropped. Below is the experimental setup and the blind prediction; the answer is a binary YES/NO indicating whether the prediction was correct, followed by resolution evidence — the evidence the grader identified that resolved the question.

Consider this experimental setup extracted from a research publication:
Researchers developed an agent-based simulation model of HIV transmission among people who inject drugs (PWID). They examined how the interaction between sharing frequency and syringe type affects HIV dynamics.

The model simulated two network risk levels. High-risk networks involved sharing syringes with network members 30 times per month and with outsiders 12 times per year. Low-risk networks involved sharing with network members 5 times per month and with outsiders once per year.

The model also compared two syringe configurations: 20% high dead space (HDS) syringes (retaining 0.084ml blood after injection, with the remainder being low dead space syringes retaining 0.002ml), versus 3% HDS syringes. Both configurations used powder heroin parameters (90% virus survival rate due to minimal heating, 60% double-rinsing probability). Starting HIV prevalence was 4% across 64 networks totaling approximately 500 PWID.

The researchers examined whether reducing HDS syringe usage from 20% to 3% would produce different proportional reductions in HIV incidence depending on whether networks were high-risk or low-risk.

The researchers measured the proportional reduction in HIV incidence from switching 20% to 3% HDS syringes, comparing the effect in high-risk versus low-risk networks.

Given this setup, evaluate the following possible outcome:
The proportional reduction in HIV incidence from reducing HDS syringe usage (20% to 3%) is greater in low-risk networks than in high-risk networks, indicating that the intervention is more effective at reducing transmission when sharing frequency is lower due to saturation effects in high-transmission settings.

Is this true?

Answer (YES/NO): NO